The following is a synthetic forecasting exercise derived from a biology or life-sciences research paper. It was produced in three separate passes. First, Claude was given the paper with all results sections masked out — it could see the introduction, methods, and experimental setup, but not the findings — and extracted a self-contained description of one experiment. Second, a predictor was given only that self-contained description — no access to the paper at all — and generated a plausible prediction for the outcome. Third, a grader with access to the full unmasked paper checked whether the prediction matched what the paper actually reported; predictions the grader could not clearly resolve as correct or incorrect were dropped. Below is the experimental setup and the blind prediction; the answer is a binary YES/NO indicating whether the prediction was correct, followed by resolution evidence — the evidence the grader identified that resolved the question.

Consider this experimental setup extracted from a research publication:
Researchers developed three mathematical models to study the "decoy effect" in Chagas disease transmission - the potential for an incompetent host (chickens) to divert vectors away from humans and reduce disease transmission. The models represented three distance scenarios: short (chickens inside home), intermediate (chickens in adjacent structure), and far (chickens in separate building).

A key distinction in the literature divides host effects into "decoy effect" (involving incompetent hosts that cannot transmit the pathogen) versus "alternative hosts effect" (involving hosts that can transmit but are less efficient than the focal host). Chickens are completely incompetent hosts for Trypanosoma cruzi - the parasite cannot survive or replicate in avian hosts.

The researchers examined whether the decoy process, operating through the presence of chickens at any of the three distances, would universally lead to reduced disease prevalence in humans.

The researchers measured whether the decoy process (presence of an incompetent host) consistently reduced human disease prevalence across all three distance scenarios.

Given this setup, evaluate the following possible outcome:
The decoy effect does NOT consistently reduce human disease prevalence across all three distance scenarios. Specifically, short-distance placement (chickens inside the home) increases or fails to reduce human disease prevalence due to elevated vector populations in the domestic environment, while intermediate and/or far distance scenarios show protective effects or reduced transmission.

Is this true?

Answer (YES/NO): NO